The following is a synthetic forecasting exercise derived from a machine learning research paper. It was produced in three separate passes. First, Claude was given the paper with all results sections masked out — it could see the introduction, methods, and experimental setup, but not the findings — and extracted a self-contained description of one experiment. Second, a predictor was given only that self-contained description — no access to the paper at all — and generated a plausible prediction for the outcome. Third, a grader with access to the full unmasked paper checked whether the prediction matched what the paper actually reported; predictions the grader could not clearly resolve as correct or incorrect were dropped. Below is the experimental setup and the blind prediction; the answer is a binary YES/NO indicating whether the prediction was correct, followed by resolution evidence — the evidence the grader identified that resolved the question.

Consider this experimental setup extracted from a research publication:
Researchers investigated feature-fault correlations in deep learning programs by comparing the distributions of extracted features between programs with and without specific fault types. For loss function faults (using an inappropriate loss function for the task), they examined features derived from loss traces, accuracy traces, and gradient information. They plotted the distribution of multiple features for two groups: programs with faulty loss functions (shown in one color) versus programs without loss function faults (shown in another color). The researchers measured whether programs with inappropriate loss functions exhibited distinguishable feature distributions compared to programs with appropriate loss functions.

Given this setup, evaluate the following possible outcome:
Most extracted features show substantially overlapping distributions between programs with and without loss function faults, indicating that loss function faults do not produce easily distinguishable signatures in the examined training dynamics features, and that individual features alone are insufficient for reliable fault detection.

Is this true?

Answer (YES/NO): NO